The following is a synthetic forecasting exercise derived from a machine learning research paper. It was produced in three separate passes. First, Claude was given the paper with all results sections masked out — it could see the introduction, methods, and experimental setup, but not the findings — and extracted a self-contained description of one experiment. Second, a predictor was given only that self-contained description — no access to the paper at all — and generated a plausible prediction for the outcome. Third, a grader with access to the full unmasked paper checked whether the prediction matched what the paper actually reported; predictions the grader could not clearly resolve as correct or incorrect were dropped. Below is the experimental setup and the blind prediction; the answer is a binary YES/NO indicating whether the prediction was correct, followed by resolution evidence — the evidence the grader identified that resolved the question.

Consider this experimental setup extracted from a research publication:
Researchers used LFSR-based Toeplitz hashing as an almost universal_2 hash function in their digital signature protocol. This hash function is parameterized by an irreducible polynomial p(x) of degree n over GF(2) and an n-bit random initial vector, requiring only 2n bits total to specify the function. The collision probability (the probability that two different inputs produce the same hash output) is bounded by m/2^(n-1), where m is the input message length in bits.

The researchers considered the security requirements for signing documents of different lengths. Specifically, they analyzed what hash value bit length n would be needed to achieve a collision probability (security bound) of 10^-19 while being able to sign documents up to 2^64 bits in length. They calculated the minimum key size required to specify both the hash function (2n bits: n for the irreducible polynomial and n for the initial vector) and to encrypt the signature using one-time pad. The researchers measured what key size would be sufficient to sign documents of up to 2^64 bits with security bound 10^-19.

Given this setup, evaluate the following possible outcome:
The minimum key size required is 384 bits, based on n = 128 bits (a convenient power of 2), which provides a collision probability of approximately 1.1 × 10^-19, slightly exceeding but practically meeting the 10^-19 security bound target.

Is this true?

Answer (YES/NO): YES